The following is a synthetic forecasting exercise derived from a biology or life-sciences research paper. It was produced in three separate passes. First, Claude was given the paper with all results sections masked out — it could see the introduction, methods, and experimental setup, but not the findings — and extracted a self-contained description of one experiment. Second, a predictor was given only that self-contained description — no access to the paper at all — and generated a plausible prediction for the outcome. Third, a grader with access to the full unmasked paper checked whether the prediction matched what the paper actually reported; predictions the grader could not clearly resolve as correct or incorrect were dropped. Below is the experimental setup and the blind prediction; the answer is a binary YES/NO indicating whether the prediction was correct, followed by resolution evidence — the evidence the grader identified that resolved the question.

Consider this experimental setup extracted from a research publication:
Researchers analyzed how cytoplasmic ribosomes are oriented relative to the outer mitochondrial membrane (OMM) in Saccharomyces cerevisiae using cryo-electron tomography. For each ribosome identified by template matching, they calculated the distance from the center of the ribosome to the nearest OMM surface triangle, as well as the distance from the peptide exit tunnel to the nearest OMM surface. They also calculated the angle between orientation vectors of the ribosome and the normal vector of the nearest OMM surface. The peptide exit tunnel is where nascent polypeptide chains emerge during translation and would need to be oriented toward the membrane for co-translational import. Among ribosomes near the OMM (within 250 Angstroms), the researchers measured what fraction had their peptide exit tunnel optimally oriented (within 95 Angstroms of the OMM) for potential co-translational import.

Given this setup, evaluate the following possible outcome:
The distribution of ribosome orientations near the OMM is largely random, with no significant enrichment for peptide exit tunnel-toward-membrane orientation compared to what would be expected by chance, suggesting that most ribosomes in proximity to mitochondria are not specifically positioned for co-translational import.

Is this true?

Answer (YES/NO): NO